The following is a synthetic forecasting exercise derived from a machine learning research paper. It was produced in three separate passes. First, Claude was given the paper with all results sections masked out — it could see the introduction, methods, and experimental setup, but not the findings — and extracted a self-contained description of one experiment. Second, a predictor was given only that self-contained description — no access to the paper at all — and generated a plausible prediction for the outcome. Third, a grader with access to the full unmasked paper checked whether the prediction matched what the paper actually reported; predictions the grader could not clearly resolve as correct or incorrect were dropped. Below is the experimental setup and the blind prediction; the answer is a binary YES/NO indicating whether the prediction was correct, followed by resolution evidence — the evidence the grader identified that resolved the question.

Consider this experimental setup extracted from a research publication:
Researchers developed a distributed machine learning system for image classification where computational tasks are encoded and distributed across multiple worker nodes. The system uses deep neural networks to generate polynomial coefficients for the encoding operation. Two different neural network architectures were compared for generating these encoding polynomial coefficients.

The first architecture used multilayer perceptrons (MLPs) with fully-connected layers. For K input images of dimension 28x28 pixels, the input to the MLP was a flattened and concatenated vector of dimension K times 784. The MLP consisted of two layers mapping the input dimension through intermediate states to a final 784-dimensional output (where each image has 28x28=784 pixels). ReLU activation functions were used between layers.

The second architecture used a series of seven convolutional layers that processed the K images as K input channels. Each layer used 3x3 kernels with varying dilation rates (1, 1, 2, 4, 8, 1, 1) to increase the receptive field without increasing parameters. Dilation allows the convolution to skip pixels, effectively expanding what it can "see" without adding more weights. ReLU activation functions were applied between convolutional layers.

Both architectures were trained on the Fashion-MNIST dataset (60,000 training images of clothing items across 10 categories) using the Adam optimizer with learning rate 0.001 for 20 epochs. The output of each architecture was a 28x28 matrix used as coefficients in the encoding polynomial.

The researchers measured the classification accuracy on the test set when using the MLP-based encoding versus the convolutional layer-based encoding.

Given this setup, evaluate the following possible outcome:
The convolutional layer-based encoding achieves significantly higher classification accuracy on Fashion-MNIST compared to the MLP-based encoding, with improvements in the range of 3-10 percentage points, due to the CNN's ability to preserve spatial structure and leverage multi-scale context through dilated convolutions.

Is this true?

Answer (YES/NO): NO